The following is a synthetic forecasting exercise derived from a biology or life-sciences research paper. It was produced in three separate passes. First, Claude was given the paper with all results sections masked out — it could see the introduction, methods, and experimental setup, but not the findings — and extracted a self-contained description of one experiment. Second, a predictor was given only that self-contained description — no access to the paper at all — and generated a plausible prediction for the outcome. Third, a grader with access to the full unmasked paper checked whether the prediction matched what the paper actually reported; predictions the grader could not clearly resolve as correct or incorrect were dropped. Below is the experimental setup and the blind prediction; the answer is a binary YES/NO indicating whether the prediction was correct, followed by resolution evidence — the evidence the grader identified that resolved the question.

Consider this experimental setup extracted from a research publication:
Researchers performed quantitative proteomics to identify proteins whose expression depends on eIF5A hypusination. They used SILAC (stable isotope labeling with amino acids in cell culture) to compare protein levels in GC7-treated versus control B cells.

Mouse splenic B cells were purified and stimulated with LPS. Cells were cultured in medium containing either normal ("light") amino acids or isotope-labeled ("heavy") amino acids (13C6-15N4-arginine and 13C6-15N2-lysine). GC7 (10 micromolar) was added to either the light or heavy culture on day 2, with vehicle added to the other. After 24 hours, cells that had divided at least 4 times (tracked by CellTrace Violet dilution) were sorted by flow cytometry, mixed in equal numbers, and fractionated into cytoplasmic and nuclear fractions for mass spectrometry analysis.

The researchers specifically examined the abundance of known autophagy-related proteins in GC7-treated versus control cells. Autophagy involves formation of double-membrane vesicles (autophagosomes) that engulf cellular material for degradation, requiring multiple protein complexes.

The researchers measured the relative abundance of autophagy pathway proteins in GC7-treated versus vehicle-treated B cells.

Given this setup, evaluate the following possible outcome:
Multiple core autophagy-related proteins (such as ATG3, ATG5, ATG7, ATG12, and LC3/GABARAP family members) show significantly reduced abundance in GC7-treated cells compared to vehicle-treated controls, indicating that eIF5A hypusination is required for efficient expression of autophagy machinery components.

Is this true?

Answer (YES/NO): NO